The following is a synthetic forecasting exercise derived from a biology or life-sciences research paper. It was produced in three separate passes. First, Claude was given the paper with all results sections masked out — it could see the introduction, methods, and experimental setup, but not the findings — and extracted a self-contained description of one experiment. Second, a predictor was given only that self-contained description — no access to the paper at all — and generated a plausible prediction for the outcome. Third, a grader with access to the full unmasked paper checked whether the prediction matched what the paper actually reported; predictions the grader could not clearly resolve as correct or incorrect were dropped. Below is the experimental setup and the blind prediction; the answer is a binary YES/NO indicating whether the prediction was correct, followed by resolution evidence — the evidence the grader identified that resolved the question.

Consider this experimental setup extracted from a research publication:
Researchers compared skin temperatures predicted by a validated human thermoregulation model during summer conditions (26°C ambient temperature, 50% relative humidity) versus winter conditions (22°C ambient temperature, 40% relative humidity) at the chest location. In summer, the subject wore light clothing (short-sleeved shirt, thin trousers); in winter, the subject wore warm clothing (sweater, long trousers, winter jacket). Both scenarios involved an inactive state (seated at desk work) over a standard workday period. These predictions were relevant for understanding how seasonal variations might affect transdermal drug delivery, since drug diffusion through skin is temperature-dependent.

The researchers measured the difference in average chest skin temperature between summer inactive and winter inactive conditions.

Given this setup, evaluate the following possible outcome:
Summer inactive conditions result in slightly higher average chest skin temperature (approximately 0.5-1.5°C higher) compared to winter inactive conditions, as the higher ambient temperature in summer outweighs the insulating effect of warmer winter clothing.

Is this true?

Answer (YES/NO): NO